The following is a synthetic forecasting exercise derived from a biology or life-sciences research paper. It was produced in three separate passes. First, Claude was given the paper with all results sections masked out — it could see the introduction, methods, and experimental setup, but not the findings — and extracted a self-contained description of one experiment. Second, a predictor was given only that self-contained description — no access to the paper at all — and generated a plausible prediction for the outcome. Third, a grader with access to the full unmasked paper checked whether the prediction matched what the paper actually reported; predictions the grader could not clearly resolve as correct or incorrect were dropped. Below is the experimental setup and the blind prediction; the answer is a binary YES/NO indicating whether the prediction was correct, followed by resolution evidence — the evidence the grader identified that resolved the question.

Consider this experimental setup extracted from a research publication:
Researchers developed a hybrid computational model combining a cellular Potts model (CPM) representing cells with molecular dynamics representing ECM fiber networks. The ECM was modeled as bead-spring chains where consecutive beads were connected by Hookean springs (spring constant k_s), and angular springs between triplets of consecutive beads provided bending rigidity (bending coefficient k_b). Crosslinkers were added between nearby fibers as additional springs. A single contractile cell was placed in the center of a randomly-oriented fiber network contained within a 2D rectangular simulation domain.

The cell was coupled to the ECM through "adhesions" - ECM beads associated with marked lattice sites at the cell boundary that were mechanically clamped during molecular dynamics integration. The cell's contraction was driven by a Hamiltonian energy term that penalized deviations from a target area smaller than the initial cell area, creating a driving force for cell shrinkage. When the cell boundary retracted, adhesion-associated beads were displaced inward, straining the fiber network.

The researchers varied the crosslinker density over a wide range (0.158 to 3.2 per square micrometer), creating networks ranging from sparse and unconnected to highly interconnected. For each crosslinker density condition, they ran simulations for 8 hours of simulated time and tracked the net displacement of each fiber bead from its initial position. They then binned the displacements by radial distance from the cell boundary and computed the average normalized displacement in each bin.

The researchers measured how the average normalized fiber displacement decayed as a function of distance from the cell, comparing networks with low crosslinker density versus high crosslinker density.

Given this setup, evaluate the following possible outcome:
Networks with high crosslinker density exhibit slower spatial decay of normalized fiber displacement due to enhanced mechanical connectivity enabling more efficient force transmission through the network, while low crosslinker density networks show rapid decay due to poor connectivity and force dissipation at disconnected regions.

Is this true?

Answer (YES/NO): YES